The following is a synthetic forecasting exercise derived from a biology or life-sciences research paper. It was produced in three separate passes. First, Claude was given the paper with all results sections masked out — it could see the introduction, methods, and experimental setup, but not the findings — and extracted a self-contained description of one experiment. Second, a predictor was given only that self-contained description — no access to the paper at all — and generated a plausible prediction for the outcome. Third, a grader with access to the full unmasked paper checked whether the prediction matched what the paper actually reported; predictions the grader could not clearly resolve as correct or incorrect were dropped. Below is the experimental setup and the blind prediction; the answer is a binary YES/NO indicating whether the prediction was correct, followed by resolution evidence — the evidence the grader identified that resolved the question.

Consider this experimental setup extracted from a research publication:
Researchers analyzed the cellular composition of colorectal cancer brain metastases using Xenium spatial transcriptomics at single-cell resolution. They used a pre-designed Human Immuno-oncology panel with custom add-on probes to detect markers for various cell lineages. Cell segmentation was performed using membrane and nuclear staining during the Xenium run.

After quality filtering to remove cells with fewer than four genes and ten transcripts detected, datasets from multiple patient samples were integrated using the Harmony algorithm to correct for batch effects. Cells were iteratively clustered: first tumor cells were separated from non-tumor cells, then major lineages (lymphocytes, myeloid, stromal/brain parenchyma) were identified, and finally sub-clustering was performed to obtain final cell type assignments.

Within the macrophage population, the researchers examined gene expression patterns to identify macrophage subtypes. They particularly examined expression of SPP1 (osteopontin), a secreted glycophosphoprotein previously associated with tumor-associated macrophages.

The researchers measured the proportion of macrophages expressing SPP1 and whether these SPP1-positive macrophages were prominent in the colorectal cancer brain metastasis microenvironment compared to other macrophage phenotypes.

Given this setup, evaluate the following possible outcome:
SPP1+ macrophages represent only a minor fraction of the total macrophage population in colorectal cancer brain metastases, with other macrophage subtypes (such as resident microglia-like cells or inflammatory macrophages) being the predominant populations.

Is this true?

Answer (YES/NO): NO